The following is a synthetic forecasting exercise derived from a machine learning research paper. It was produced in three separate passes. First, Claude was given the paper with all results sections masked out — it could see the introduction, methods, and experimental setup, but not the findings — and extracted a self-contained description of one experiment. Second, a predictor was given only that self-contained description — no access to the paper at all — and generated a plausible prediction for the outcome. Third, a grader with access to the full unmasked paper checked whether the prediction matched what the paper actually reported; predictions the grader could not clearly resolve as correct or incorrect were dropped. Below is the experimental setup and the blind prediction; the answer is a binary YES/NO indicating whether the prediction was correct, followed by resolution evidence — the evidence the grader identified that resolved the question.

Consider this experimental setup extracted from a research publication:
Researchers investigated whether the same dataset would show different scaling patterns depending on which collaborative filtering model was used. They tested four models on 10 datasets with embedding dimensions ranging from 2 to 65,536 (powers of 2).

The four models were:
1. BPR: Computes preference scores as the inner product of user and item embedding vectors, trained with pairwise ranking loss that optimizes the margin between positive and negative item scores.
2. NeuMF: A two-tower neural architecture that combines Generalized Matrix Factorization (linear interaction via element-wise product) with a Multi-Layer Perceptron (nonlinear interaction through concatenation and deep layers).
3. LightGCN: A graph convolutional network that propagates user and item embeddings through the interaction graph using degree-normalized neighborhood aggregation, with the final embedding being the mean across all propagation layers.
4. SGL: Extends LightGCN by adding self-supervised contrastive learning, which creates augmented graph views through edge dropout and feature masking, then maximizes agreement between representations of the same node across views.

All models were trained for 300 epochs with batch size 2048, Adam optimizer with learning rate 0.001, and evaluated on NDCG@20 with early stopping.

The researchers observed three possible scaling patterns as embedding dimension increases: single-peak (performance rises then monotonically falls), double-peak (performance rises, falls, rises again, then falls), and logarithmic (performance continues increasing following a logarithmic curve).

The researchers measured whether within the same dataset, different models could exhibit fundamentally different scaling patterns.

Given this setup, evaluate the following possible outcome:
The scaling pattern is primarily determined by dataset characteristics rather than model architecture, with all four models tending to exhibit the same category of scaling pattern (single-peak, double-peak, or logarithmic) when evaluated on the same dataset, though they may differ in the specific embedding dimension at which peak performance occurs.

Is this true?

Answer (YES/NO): NO